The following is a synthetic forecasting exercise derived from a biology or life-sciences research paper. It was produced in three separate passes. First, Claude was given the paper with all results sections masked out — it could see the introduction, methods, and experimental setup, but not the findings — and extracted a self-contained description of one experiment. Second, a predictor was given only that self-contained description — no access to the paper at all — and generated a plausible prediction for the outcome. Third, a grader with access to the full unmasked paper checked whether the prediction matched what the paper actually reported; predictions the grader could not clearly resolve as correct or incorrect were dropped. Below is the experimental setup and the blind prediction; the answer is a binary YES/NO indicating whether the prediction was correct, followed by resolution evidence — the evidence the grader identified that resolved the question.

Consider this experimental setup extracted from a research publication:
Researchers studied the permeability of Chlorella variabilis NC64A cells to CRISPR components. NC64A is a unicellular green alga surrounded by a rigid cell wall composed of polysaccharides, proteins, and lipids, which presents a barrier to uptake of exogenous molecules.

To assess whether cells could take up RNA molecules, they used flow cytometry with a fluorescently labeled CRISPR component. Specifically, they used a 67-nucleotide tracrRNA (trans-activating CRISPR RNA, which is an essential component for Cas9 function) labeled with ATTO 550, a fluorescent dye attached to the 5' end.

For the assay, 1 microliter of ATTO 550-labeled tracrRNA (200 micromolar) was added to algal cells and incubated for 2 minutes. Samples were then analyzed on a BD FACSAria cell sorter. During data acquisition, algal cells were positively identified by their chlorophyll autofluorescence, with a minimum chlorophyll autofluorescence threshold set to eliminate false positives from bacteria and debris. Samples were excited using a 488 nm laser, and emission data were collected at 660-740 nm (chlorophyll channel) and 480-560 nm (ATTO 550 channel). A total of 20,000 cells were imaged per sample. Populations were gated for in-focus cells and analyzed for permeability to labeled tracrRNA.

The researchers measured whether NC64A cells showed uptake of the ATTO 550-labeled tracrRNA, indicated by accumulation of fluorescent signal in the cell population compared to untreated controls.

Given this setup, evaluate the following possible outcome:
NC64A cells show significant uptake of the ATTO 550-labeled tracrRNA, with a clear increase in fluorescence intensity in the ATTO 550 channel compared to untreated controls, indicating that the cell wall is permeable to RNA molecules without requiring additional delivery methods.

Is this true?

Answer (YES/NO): NO